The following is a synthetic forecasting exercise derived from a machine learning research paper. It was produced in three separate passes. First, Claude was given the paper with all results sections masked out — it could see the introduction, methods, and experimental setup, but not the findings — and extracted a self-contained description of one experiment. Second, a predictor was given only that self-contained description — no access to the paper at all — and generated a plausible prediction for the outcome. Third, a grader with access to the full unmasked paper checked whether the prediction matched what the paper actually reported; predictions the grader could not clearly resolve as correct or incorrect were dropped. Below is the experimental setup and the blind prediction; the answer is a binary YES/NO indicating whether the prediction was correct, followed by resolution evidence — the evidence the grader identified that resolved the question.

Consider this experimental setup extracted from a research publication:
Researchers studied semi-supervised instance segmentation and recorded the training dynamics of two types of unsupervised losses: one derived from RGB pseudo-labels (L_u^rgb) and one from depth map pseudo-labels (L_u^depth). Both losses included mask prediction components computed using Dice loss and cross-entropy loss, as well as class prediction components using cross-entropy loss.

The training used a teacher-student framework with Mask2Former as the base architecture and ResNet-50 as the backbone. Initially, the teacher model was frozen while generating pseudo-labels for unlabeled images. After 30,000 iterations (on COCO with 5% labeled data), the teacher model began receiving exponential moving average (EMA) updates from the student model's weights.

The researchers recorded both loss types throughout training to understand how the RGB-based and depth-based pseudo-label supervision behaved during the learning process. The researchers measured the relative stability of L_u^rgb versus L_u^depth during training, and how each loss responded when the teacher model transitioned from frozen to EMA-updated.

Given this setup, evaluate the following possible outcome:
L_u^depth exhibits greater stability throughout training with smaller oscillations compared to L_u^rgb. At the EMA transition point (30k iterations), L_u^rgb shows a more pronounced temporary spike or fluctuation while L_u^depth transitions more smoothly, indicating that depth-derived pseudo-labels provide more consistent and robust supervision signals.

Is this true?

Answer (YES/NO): NO